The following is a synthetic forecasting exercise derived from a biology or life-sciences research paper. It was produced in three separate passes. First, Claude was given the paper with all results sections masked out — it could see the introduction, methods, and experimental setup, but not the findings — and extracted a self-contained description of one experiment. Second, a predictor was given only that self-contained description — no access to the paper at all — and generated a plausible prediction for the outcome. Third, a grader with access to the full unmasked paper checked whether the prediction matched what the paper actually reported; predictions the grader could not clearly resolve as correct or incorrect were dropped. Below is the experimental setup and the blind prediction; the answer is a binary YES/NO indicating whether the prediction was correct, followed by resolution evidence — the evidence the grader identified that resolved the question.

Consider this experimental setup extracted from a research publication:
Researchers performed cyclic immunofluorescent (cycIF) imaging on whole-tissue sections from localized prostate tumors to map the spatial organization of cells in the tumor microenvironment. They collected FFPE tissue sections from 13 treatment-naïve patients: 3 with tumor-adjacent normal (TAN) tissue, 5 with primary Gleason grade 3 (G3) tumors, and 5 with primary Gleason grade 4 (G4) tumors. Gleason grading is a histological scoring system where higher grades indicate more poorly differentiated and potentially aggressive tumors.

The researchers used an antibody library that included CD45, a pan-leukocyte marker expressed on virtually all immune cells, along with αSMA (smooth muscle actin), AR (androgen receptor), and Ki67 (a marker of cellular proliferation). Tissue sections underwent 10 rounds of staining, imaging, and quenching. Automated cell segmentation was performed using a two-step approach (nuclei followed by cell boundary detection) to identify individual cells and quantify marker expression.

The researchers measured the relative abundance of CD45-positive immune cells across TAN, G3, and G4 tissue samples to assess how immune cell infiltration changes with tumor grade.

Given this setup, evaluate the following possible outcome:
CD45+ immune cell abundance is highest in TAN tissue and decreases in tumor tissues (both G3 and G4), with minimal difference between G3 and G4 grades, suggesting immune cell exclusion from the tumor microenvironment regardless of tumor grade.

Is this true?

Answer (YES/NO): NO